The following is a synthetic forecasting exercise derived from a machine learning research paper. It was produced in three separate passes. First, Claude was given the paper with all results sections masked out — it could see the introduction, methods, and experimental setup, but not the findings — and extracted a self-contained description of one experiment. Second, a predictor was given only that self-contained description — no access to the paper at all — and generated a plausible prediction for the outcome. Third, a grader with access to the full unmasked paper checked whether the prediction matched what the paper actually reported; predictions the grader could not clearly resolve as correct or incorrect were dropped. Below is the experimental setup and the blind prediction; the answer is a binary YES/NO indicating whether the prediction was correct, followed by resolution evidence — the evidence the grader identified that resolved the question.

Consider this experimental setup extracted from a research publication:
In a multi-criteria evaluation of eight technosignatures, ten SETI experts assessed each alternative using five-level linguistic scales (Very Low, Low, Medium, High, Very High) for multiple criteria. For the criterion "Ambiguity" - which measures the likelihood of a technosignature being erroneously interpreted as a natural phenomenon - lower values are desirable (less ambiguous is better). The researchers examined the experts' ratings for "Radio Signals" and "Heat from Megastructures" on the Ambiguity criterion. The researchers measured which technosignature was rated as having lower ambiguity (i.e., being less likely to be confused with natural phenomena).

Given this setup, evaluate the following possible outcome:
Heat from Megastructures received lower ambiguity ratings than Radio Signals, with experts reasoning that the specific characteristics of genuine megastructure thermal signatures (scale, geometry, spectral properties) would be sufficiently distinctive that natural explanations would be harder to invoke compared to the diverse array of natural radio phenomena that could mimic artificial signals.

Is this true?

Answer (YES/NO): NO